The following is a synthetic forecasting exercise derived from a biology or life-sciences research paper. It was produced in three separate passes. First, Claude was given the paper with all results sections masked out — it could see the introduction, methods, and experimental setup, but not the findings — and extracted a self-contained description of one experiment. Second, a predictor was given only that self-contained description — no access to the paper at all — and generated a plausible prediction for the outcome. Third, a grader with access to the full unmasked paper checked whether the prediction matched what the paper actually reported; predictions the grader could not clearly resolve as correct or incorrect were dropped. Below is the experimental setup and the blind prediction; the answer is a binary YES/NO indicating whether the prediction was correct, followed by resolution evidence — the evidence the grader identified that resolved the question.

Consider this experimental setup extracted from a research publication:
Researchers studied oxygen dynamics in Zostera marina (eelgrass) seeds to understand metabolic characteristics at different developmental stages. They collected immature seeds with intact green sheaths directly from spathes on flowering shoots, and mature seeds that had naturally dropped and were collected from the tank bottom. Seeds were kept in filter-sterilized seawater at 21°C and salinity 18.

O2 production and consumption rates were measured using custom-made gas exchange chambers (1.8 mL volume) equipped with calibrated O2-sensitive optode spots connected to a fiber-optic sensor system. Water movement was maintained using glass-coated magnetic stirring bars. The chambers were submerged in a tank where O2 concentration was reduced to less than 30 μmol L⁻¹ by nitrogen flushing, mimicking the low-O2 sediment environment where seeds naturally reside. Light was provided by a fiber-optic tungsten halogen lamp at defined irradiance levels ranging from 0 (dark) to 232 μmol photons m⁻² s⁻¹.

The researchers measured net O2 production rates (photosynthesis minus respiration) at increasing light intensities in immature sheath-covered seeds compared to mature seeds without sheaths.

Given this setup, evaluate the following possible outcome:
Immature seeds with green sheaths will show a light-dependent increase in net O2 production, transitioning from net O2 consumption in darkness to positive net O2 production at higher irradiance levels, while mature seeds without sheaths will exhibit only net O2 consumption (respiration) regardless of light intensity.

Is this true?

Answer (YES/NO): NO